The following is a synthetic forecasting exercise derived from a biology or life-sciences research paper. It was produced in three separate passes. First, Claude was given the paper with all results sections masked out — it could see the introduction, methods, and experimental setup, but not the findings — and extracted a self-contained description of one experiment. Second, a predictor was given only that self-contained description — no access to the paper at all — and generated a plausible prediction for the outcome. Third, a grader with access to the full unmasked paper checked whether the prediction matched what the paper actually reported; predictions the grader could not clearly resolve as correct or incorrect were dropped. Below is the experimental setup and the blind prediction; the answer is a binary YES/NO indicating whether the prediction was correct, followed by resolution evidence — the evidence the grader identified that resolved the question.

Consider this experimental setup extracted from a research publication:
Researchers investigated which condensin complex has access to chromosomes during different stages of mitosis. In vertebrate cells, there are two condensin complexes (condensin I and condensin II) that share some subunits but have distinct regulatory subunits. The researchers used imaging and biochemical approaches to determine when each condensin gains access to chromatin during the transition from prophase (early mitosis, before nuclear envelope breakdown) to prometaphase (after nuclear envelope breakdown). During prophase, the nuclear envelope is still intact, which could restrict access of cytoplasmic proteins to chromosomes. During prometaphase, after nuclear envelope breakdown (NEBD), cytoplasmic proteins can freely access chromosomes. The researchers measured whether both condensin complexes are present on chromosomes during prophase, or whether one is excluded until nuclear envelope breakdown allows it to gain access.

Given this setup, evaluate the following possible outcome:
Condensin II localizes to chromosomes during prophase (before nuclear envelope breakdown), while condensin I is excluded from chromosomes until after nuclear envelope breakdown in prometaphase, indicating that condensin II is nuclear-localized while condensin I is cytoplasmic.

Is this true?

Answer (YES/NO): YES